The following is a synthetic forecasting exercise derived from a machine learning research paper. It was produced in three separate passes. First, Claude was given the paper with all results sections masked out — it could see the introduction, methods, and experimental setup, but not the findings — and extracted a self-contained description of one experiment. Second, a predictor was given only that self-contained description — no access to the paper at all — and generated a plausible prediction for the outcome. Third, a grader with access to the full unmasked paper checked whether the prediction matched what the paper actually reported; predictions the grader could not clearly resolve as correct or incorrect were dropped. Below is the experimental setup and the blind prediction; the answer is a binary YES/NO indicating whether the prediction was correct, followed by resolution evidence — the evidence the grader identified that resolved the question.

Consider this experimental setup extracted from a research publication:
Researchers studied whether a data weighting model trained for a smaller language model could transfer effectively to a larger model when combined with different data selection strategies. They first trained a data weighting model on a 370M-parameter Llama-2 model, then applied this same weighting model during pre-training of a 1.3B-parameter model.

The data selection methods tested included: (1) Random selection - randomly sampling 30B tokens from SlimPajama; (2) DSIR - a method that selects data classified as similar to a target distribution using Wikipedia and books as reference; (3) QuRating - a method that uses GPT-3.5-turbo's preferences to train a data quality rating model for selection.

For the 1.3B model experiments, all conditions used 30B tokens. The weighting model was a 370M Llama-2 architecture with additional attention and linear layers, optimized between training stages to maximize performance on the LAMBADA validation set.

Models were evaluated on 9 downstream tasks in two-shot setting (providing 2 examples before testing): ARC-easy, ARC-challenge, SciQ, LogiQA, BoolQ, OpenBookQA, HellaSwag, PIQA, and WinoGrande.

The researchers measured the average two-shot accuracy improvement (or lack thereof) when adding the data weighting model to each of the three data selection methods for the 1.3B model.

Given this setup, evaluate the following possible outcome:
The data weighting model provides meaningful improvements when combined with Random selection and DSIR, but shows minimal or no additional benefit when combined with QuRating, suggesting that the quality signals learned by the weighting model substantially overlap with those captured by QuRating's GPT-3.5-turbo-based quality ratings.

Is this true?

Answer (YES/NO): NO